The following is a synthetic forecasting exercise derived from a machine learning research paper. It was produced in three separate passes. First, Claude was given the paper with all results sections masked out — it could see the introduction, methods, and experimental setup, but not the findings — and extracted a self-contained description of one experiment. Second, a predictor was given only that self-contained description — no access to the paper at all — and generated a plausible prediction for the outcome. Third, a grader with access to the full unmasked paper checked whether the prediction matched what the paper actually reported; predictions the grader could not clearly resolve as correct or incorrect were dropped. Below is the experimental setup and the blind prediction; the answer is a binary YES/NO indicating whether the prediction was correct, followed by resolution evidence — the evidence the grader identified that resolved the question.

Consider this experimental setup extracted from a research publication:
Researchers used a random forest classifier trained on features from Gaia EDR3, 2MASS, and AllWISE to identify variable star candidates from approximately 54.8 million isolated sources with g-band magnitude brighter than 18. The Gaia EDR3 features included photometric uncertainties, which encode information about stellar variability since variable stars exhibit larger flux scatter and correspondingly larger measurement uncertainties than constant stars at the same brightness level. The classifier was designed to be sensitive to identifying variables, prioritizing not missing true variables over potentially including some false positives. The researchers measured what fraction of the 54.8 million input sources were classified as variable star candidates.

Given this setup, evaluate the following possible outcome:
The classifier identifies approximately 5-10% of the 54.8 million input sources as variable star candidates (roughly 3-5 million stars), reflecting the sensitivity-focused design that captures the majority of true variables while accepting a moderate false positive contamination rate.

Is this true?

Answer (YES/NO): NO